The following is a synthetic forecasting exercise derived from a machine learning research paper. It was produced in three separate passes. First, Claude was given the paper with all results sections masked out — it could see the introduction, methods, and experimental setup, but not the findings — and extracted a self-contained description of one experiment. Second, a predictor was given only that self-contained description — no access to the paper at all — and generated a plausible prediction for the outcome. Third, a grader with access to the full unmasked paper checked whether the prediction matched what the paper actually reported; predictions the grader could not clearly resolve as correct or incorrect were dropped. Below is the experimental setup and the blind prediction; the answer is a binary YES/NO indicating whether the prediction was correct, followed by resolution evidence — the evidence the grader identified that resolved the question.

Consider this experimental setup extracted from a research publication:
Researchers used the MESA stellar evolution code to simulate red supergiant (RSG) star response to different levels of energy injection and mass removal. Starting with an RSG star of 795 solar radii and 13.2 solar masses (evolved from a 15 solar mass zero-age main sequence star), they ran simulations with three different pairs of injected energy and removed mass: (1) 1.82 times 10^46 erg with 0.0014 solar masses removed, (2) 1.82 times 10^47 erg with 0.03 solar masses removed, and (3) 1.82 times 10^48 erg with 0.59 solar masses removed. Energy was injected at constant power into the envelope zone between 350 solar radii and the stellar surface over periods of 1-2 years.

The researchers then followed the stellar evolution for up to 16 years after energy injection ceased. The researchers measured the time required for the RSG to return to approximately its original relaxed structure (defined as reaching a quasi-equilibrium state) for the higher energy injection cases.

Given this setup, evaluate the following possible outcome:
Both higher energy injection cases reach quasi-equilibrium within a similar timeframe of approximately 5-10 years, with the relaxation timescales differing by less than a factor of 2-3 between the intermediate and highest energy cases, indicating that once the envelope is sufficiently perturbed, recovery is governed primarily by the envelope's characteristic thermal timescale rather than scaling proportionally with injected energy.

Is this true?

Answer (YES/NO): YES